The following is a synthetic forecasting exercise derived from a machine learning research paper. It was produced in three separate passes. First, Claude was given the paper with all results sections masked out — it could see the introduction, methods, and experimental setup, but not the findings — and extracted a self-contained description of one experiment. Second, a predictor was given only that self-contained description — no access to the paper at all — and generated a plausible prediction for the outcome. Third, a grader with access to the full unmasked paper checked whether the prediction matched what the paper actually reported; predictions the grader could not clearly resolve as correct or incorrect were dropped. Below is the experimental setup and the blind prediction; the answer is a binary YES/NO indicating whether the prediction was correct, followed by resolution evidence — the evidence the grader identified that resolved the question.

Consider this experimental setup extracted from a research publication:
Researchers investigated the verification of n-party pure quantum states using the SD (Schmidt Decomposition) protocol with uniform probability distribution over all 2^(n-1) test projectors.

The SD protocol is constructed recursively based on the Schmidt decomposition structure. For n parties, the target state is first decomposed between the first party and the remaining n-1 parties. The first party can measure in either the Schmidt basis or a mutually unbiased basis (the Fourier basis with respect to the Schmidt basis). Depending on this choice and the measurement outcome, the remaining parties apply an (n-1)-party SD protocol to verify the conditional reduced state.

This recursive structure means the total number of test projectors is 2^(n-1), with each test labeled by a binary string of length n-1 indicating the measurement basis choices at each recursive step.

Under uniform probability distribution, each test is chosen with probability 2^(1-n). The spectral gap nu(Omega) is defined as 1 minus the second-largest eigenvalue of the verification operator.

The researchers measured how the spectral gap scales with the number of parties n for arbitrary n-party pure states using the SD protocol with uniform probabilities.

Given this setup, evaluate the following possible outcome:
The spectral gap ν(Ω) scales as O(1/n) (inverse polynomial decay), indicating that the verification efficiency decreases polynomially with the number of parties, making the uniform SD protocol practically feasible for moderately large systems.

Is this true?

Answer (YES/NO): NO